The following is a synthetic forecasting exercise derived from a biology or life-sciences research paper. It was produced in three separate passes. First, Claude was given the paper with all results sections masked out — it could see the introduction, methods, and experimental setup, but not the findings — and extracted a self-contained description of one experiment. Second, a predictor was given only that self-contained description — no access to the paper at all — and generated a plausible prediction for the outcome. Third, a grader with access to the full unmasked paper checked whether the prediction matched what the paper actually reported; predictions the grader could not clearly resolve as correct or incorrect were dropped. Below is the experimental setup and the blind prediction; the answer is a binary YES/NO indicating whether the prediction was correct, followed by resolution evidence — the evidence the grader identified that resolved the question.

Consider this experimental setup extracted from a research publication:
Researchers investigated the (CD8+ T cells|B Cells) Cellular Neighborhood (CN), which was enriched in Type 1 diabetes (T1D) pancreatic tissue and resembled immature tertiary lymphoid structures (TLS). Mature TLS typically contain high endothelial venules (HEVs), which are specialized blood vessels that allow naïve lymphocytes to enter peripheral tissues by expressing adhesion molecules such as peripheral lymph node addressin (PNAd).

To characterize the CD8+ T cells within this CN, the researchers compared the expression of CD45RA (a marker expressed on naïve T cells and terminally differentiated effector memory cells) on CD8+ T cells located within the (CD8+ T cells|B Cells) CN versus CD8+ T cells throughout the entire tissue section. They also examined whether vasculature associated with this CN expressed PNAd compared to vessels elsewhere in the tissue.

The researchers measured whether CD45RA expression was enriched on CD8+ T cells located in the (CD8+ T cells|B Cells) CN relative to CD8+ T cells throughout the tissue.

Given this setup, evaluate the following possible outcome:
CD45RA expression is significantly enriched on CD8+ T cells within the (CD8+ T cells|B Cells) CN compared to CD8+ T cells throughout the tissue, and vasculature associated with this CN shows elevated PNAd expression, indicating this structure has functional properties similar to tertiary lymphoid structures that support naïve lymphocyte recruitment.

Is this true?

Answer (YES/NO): YES